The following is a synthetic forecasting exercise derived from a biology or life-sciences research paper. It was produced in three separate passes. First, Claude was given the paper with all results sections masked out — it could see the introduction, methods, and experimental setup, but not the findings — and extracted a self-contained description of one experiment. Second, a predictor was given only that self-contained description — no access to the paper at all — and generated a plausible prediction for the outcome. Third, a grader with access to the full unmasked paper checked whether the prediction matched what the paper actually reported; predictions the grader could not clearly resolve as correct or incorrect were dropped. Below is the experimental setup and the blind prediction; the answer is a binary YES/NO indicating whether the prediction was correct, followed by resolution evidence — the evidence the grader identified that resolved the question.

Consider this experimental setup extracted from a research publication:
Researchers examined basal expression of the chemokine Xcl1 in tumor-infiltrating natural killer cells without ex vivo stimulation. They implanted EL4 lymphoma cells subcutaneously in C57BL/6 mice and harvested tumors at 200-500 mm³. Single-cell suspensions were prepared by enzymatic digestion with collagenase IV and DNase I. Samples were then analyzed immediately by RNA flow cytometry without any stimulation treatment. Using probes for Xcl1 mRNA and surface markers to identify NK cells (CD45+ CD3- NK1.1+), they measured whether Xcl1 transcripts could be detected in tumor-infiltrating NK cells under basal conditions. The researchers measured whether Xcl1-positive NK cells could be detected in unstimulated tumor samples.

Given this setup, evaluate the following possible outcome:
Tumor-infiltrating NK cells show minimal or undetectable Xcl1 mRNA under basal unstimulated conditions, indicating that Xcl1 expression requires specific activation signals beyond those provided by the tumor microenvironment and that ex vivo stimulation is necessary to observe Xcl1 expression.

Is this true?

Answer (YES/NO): NO